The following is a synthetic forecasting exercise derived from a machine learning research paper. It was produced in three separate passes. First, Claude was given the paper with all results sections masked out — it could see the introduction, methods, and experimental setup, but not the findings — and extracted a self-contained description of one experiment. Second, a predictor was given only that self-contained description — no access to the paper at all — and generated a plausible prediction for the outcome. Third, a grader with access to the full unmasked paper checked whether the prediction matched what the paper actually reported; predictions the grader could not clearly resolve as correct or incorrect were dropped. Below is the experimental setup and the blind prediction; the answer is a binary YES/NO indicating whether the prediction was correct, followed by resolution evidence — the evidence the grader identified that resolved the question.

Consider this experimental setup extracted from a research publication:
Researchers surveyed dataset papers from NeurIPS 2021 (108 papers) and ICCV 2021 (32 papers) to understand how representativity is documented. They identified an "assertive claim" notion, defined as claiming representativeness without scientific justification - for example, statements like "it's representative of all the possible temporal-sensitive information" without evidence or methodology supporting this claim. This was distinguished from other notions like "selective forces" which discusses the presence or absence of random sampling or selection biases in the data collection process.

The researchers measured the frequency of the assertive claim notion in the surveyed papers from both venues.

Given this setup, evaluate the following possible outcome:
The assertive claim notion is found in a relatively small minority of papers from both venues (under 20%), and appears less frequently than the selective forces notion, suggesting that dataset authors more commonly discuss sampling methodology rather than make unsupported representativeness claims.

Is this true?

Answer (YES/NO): YES